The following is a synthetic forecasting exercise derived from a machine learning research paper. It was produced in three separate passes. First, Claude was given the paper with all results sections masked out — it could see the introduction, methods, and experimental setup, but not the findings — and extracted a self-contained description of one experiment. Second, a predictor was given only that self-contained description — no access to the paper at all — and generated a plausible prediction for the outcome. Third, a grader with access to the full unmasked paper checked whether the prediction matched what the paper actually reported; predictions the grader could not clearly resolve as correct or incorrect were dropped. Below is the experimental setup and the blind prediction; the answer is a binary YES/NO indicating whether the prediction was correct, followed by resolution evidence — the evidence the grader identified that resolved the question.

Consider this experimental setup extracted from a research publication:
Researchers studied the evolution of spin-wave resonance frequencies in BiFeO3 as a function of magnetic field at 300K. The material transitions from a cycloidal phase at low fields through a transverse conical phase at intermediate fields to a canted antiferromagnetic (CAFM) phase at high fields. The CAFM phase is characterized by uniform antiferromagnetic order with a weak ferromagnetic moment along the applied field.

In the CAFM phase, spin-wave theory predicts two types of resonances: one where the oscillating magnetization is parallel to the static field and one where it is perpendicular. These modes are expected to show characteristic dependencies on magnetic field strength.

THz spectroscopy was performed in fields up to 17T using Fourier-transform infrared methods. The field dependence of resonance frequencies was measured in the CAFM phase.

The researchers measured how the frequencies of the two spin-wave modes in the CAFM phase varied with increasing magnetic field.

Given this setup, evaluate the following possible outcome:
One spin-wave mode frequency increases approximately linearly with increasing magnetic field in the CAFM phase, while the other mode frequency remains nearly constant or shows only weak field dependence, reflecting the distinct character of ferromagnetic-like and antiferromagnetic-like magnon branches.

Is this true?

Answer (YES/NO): NO